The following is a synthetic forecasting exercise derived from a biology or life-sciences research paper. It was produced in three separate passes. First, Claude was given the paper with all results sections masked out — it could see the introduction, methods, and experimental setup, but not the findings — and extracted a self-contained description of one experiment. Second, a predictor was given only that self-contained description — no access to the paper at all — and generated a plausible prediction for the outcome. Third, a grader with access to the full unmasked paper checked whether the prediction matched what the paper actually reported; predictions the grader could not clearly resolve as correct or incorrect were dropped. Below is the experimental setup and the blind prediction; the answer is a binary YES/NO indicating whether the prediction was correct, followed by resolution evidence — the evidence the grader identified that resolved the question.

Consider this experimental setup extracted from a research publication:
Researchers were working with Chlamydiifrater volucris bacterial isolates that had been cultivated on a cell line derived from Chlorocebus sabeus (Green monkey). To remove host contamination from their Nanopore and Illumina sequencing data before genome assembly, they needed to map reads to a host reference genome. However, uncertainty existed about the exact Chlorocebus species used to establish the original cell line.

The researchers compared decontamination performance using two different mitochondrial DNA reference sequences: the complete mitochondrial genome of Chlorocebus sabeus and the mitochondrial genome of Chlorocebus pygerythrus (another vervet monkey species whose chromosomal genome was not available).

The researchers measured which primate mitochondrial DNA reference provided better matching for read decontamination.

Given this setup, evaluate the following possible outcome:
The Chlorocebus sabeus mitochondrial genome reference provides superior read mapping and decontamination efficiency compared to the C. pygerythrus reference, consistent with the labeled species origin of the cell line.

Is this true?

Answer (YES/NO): NO